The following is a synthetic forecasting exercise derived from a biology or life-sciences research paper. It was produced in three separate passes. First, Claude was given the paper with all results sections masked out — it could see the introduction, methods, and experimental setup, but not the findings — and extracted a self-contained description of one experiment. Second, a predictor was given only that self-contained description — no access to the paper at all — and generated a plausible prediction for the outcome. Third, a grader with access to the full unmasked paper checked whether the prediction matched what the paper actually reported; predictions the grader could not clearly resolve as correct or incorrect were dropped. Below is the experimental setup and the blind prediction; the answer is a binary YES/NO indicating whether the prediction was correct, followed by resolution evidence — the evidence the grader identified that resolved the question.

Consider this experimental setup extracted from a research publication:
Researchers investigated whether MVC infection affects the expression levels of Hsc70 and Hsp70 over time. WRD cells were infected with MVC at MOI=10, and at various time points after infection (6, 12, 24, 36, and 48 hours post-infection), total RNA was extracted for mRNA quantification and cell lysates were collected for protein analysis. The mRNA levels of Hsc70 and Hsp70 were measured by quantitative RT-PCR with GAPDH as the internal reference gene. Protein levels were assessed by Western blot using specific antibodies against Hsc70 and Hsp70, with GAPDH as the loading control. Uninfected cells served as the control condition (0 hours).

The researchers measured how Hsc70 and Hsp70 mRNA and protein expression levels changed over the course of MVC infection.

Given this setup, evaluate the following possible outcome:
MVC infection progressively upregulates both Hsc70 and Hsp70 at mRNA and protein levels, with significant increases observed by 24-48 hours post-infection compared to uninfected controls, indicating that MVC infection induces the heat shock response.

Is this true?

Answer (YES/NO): NO